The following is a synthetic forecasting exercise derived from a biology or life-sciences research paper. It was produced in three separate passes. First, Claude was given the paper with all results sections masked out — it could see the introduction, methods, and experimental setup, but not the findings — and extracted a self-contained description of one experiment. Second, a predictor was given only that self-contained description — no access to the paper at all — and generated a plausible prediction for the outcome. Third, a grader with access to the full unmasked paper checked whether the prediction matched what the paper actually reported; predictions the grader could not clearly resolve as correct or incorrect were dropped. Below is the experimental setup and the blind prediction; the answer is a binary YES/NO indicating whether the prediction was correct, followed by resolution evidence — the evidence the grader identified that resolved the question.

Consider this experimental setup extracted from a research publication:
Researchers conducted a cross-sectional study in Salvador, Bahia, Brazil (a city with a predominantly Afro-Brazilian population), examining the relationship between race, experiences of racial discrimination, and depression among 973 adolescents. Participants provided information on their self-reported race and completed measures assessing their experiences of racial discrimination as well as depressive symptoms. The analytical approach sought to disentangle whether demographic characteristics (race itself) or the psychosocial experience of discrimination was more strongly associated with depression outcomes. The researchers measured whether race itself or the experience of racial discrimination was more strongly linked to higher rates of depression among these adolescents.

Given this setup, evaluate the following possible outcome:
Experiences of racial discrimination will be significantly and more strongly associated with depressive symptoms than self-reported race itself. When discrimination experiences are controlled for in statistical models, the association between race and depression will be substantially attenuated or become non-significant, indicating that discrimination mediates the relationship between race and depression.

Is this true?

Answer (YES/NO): YES